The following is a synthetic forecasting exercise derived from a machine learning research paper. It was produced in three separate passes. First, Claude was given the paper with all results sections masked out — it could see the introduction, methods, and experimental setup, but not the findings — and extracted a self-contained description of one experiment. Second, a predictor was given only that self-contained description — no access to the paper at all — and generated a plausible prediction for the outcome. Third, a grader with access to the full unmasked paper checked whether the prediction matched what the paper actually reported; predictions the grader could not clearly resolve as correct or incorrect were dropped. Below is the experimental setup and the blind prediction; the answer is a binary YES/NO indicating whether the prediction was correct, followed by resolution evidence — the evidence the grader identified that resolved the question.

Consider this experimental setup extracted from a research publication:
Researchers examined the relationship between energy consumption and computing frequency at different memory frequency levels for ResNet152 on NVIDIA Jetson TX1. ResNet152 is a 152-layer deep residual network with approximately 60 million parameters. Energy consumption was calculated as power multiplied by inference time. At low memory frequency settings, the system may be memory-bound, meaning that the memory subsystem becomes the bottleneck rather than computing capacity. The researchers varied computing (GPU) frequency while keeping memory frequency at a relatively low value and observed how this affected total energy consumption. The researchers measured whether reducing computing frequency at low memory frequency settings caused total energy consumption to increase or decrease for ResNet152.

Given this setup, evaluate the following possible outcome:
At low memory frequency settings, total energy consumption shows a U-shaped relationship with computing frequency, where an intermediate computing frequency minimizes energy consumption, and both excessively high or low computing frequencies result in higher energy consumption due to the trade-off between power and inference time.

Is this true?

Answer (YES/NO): NO